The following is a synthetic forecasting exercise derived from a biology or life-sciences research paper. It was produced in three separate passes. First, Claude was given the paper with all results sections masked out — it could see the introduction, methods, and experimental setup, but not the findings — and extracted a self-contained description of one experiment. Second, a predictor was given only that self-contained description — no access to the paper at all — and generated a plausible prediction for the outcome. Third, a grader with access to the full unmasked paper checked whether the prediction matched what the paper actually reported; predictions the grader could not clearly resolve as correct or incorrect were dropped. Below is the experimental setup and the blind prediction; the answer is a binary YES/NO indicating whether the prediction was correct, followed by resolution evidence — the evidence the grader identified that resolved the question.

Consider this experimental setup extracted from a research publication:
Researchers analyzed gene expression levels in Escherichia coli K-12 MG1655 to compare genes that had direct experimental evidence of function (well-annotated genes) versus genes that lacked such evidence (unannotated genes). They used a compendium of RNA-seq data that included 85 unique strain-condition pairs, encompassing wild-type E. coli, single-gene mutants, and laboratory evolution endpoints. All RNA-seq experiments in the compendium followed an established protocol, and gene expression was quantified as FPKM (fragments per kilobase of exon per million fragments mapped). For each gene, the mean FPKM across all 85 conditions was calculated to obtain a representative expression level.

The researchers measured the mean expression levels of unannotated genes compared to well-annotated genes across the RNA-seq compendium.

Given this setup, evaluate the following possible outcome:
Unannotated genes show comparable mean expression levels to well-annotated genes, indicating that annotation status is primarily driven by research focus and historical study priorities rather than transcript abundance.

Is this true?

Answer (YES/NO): NO